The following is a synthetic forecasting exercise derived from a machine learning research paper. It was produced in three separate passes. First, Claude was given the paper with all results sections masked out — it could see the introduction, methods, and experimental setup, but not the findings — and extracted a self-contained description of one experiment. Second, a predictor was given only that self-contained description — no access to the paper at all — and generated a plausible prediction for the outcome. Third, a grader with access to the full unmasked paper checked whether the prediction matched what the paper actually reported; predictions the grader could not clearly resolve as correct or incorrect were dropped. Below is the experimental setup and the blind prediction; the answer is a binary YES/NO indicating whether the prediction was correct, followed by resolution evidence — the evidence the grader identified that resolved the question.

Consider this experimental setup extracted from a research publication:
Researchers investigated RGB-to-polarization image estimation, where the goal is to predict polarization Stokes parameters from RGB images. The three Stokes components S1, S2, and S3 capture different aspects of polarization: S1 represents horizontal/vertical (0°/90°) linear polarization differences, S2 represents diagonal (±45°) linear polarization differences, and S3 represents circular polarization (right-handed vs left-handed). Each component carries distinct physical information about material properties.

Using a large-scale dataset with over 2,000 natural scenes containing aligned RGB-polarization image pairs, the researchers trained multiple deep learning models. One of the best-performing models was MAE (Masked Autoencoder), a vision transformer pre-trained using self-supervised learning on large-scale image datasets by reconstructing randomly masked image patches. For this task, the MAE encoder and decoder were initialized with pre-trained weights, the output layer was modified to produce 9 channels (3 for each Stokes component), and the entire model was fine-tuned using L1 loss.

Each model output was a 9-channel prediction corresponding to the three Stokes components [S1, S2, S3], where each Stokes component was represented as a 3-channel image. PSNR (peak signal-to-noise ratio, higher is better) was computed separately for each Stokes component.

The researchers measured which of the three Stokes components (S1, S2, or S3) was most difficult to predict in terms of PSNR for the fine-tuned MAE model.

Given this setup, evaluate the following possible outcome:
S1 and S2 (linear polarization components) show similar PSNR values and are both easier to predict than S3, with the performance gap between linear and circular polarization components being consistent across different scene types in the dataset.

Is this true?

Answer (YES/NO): NO